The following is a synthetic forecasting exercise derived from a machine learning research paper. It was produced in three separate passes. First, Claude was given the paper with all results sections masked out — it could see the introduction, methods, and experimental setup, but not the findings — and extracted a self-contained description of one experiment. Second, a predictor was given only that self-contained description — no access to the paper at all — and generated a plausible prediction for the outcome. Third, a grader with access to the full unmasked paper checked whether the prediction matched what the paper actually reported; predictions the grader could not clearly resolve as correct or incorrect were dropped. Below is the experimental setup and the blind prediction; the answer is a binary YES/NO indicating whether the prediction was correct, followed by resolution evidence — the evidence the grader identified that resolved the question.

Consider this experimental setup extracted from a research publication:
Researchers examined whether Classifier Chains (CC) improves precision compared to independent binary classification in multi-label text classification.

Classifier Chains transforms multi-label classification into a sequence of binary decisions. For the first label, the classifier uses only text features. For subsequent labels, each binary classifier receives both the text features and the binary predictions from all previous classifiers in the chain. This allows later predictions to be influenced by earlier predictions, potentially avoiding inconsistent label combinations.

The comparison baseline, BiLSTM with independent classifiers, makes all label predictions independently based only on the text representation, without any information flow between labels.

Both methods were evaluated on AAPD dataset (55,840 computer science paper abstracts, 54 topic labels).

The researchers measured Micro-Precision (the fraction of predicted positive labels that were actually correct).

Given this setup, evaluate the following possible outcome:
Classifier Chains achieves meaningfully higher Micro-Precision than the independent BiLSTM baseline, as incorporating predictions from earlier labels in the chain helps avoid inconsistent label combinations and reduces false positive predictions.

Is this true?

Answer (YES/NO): YES